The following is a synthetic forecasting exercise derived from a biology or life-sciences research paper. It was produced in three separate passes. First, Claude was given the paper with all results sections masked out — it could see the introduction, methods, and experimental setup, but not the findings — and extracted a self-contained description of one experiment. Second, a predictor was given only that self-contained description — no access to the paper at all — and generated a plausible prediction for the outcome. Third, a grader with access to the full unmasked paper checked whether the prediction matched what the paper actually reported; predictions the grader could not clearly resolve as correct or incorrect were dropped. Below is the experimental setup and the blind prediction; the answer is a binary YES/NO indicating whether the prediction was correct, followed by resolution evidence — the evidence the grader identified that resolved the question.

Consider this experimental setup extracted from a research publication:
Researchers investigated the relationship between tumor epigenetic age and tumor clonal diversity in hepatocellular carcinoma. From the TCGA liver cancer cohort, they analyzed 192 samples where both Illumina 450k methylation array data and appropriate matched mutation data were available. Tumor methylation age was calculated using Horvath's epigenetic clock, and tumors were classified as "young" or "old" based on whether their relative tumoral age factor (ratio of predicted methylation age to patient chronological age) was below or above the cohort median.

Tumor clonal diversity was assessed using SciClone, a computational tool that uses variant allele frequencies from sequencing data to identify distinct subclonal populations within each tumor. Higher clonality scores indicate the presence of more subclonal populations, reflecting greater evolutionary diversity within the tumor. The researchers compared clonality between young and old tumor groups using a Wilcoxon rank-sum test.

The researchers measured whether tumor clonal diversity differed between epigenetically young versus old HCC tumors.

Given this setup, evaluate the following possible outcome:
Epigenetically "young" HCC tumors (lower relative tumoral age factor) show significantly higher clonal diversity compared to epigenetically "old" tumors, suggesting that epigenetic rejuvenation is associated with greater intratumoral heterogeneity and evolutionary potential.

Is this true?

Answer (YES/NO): YES